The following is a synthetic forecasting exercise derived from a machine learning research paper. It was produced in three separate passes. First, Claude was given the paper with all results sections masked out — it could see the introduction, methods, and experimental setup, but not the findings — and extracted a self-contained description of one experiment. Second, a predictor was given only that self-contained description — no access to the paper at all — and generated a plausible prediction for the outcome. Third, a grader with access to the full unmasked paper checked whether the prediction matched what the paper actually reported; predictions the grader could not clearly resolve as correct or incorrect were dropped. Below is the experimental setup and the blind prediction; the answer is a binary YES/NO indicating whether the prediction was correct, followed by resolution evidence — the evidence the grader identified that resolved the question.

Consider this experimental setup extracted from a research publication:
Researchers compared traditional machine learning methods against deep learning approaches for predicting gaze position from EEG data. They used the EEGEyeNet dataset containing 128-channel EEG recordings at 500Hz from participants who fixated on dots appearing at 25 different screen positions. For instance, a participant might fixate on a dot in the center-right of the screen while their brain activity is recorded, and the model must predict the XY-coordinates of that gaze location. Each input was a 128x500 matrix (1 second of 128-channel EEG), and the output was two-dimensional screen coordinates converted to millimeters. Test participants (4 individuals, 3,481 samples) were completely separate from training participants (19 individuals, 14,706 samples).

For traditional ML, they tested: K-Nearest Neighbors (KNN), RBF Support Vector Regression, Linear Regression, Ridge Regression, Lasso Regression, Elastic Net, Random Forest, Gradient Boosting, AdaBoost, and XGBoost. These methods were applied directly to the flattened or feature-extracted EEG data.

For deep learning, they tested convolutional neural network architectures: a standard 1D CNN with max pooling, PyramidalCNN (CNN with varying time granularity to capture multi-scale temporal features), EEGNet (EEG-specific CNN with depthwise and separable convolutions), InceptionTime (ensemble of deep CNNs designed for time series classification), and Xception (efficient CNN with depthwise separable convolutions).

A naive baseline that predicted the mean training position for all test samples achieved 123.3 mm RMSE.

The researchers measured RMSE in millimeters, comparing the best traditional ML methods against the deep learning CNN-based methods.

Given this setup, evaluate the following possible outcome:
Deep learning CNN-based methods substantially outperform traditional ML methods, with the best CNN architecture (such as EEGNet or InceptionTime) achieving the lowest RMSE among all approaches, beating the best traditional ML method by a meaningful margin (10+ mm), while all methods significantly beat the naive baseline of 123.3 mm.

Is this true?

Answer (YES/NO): NO